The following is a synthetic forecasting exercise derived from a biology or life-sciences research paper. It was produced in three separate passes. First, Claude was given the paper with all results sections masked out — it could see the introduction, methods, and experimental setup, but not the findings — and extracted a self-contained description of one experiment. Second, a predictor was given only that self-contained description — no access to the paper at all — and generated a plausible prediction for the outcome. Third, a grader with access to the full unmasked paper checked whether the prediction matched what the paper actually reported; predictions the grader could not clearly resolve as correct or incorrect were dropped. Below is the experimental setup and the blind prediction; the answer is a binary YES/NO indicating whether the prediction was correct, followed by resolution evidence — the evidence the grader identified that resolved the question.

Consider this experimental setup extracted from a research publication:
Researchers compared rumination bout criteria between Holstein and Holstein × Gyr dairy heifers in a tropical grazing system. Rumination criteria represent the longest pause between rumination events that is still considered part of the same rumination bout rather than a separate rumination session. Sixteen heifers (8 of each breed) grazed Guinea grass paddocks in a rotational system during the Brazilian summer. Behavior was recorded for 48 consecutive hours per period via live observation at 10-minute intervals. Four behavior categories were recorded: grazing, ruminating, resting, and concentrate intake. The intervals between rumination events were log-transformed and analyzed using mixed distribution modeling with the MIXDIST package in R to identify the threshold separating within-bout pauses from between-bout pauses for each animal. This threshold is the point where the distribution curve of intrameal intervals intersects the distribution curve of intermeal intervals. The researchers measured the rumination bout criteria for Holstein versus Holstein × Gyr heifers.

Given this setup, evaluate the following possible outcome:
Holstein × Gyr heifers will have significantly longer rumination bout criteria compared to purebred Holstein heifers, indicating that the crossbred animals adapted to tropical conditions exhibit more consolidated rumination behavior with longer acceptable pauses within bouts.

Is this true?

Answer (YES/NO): NO